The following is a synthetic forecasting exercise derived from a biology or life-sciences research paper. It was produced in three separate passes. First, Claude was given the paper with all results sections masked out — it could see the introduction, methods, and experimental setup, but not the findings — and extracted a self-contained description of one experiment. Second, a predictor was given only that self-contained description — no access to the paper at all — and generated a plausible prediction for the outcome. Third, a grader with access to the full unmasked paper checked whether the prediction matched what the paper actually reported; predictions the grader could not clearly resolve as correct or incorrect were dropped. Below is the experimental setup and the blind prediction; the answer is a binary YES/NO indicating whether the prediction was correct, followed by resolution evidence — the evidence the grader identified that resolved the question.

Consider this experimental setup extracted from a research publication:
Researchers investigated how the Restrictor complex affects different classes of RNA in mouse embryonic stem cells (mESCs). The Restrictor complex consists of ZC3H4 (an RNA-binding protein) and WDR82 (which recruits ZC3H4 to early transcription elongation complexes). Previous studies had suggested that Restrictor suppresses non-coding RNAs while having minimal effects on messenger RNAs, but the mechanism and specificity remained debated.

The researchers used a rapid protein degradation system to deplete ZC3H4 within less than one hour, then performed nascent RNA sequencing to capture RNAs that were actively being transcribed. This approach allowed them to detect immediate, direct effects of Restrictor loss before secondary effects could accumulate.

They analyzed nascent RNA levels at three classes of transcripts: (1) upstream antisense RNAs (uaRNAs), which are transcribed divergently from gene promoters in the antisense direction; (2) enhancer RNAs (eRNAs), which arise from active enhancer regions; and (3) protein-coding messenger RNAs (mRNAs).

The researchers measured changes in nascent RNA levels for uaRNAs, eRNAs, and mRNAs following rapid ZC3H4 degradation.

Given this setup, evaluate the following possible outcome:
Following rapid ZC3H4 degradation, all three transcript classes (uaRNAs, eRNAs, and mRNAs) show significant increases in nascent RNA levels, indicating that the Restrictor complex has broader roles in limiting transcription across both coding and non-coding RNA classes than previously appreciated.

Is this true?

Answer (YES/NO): NO